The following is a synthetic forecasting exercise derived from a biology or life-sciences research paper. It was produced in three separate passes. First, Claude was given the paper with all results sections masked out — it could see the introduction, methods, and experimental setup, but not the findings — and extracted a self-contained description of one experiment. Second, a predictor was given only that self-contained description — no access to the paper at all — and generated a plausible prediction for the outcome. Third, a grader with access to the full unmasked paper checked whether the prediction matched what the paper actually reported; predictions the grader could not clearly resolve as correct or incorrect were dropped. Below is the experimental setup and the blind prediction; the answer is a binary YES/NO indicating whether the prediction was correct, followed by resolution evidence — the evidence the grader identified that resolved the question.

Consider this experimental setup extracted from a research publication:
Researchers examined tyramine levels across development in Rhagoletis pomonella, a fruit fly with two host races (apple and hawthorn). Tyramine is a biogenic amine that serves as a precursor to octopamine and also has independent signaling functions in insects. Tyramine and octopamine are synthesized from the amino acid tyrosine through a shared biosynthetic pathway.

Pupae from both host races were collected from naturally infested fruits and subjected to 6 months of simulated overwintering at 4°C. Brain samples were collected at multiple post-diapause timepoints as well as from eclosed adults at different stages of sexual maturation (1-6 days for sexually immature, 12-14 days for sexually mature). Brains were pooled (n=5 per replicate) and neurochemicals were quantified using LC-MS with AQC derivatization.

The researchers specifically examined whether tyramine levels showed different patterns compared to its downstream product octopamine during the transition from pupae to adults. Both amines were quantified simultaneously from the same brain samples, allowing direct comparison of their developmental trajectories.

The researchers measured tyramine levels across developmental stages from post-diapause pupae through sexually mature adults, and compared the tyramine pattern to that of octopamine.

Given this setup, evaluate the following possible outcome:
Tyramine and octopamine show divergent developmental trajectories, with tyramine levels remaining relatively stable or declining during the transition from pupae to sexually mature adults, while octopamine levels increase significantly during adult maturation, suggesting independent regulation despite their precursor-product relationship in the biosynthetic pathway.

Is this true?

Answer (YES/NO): NO